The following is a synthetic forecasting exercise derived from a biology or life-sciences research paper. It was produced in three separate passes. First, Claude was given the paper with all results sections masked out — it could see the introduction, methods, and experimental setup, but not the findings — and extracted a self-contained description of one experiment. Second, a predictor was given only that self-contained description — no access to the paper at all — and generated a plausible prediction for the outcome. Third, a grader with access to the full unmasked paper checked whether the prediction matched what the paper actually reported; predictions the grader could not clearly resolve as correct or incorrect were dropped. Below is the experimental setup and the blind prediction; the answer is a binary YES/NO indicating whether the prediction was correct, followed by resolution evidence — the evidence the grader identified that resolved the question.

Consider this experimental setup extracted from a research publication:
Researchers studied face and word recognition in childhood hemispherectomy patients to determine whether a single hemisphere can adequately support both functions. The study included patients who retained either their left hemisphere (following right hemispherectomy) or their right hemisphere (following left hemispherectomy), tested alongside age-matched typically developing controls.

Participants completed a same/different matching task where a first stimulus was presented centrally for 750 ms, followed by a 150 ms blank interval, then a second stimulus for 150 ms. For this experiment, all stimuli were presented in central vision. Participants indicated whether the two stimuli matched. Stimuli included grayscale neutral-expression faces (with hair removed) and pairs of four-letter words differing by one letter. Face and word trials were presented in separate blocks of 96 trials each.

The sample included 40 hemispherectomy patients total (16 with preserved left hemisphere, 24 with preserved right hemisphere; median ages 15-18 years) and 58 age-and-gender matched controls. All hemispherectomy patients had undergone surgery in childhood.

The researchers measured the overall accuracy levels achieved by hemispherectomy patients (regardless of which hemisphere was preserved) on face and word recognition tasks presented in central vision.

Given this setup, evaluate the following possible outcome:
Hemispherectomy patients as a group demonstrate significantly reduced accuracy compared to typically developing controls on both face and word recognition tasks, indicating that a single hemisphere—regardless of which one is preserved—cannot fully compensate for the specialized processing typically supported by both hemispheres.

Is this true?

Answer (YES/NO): YES